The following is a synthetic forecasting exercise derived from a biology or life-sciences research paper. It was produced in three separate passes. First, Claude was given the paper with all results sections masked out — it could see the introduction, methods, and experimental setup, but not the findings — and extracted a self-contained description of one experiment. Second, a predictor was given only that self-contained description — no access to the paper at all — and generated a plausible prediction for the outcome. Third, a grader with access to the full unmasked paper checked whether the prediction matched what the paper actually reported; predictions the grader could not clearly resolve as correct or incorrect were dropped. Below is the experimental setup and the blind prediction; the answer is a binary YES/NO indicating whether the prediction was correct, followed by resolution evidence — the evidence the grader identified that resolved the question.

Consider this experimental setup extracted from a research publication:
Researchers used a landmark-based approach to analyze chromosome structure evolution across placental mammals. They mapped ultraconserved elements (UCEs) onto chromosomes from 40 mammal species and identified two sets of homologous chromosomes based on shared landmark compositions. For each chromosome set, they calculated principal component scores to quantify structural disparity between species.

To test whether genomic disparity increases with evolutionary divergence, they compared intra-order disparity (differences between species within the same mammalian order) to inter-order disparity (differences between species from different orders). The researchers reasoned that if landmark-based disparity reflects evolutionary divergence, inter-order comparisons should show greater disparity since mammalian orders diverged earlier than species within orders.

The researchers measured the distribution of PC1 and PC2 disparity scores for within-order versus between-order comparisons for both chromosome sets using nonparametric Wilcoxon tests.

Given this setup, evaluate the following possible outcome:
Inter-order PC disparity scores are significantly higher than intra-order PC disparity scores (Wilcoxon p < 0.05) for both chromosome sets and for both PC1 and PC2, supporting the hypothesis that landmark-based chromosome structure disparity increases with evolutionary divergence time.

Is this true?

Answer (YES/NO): YES